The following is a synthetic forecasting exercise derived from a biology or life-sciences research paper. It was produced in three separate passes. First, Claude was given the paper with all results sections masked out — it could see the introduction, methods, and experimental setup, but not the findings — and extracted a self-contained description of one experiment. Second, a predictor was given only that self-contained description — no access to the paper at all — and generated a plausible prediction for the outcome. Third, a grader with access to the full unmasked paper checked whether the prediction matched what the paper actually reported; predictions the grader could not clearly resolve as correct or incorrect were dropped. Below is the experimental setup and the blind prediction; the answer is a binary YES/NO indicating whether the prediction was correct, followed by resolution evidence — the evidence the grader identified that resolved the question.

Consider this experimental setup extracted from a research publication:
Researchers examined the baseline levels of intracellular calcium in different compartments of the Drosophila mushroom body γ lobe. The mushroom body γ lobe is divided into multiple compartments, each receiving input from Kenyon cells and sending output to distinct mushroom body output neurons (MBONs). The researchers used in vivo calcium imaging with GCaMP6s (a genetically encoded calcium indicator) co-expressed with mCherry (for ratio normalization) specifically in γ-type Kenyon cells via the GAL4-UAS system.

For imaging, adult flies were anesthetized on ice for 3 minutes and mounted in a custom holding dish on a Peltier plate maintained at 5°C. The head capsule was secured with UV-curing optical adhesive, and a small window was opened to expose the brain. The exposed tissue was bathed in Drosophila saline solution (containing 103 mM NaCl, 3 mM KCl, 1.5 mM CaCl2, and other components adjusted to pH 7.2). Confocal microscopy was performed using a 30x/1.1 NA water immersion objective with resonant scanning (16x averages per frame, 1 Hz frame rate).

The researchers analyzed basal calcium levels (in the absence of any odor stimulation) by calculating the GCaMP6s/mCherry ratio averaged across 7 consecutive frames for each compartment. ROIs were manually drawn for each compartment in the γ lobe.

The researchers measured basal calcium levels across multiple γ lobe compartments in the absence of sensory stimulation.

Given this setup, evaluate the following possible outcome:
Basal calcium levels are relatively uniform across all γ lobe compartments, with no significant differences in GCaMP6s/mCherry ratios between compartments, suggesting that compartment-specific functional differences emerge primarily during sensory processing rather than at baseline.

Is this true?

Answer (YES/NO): NO